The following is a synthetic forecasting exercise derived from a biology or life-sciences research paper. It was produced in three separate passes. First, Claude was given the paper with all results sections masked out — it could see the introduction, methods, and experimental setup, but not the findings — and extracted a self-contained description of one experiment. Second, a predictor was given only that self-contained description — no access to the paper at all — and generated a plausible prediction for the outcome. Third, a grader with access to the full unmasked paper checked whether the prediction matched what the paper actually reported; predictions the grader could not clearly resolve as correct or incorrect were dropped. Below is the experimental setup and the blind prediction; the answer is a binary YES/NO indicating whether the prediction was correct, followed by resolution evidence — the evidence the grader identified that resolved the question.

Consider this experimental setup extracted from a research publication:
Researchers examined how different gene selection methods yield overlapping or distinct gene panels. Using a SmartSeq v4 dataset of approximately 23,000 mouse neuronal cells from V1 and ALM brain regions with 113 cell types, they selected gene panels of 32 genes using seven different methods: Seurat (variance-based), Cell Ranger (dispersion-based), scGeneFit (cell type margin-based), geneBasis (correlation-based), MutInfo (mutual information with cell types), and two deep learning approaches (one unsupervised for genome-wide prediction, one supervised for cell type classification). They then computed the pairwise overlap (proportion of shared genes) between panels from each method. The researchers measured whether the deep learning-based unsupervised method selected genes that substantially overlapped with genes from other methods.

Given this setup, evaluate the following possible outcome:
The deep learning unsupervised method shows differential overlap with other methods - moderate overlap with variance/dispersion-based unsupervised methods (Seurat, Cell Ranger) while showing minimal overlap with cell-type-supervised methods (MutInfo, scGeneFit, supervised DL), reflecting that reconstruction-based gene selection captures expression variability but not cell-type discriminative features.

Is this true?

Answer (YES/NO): NO